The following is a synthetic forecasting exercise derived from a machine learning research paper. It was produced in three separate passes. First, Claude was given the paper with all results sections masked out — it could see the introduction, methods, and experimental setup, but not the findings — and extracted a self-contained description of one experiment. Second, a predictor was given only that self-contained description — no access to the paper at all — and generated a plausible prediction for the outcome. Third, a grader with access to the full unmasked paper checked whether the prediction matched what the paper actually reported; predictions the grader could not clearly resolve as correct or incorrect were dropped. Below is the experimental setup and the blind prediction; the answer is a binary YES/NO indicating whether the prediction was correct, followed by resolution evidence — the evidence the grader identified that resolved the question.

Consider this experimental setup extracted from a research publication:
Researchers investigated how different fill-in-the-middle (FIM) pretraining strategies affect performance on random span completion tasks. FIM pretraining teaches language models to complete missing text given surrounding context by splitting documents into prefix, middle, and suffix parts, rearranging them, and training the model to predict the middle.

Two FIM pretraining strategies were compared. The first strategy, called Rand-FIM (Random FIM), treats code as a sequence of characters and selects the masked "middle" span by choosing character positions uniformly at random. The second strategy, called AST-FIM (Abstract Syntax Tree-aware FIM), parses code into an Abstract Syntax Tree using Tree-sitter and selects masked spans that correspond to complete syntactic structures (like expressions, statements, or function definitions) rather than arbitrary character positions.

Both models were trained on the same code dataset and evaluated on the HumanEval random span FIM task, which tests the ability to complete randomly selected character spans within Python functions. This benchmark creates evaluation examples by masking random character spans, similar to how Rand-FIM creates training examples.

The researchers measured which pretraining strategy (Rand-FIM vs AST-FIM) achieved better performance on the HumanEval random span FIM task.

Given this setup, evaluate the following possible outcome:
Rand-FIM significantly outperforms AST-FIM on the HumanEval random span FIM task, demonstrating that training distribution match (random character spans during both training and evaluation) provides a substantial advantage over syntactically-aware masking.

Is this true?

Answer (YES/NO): NO